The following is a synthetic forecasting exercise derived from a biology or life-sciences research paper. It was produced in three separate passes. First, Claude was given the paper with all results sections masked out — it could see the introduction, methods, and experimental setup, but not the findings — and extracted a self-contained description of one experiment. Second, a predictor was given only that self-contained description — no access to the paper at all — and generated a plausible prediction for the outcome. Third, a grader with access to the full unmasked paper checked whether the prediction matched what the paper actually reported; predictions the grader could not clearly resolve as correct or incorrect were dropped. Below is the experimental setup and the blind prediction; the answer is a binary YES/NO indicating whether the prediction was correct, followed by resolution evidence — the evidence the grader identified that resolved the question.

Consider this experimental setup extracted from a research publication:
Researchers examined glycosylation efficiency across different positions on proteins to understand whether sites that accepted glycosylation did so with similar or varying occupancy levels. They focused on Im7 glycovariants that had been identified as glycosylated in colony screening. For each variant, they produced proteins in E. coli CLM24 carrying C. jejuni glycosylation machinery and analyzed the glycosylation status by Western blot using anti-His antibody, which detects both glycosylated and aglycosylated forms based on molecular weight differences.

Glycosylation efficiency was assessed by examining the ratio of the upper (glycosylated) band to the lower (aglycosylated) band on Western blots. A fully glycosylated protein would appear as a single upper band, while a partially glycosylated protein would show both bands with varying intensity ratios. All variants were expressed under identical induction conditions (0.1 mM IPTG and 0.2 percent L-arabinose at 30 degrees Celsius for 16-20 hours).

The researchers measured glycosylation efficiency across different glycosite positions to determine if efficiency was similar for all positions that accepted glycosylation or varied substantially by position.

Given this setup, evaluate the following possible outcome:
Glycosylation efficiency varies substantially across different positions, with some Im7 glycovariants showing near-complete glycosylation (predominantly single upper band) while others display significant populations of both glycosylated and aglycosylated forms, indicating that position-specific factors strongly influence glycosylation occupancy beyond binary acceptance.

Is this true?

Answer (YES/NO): NO